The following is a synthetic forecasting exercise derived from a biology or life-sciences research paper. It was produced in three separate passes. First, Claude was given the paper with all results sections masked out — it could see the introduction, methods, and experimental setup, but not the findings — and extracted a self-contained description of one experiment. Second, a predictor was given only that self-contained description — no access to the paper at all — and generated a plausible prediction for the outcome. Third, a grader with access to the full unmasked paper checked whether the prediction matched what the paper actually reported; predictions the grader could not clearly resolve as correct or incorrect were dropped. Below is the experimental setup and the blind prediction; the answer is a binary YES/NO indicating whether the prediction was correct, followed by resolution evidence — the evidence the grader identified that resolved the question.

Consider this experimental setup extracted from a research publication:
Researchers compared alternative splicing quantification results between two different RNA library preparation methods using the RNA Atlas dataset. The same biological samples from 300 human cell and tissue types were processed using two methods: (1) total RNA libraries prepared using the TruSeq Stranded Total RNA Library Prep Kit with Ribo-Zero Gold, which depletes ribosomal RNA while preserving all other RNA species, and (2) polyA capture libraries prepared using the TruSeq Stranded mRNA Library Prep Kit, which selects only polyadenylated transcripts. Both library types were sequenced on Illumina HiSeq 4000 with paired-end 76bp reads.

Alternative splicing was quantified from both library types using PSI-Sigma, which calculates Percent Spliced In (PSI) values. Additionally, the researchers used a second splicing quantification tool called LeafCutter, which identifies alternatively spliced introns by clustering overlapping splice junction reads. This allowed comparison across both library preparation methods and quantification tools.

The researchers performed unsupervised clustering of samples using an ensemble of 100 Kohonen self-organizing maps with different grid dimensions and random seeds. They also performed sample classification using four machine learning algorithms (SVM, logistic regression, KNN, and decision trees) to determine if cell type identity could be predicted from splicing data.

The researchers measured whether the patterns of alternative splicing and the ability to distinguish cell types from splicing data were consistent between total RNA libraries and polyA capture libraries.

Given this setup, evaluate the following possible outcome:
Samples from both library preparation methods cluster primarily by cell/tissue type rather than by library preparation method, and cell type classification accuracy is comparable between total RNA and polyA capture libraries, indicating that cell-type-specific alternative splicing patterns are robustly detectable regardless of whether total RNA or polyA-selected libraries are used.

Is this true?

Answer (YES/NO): NO